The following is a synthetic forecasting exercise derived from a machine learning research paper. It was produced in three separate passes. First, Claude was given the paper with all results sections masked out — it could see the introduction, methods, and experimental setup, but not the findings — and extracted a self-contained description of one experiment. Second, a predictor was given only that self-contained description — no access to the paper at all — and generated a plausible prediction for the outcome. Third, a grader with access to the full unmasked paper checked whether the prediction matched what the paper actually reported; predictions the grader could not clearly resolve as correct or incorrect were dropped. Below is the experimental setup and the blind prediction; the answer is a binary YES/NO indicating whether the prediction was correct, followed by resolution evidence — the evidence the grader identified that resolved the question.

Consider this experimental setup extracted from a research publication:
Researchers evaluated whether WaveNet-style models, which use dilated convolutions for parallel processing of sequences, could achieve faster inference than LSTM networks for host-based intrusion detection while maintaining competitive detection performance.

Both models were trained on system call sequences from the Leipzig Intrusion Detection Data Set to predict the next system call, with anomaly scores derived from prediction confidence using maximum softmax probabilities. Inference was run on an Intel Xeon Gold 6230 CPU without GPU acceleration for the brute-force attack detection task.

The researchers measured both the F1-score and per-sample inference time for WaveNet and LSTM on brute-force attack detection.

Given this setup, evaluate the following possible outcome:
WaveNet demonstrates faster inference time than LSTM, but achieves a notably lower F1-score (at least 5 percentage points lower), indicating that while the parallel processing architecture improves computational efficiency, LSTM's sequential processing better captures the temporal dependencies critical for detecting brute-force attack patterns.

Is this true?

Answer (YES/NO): NO